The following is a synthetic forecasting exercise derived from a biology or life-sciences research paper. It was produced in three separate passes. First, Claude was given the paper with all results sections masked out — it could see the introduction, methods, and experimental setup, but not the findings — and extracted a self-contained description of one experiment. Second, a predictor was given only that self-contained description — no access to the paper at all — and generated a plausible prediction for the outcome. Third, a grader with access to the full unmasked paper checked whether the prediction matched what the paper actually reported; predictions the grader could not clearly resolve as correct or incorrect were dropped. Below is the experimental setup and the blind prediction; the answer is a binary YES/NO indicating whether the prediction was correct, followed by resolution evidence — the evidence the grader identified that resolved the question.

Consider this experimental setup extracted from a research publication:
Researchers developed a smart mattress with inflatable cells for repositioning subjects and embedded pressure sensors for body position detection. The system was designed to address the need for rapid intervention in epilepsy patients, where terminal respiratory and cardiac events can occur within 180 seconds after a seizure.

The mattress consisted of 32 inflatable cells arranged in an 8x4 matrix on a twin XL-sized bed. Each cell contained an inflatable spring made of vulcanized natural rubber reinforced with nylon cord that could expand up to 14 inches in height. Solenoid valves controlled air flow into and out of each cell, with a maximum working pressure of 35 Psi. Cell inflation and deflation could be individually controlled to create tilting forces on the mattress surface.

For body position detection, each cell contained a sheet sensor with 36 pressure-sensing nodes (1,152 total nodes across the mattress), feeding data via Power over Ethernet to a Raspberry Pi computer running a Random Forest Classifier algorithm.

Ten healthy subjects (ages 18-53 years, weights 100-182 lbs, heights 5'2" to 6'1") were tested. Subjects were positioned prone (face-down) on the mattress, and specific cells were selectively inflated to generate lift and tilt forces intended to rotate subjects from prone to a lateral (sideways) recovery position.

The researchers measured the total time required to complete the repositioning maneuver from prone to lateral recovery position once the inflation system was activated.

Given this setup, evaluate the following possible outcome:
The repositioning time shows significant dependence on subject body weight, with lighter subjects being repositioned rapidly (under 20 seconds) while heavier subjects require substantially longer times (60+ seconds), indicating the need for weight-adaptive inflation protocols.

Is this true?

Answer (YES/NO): NO